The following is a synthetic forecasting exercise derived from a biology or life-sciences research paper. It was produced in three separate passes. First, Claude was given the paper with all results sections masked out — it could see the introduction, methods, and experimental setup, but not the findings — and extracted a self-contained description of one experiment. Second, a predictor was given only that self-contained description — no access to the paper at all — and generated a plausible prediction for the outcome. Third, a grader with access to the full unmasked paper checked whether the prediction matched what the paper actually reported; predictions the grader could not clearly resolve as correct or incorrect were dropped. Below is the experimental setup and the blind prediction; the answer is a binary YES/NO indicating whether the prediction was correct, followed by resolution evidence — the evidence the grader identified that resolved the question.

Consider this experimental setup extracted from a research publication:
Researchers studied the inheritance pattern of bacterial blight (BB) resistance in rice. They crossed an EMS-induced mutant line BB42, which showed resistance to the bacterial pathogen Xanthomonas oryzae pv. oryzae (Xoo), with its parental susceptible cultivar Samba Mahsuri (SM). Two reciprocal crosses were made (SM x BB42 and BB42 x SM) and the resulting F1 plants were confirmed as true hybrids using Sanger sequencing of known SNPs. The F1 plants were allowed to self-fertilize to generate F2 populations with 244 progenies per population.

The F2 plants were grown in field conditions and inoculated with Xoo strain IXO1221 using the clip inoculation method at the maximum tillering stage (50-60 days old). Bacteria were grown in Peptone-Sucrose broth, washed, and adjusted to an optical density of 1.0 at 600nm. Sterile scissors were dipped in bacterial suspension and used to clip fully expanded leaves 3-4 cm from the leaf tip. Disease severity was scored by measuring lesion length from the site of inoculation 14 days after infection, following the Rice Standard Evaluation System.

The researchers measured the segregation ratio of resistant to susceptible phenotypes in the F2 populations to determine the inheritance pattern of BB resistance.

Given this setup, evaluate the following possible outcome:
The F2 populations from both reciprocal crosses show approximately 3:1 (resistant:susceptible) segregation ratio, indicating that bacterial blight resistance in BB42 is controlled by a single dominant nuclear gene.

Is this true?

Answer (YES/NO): NO